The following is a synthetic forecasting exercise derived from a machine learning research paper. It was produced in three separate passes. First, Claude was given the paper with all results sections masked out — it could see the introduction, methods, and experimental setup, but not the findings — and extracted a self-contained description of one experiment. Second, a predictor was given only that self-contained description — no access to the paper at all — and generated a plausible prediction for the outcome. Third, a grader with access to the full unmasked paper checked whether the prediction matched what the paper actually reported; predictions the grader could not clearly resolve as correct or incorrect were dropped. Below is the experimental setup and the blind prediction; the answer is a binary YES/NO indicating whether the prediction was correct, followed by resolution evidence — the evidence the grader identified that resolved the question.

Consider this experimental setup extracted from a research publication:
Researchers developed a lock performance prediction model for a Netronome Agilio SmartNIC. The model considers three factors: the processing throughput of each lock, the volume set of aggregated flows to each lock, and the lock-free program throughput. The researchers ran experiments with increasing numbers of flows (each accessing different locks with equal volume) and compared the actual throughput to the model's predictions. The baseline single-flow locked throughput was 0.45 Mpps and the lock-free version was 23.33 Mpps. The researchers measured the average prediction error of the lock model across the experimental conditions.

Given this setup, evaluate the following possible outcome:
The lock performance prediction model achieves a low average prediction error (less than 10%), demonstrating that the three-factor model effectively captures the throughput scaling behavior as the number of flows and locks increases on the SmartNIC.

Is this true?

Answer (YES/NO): YES